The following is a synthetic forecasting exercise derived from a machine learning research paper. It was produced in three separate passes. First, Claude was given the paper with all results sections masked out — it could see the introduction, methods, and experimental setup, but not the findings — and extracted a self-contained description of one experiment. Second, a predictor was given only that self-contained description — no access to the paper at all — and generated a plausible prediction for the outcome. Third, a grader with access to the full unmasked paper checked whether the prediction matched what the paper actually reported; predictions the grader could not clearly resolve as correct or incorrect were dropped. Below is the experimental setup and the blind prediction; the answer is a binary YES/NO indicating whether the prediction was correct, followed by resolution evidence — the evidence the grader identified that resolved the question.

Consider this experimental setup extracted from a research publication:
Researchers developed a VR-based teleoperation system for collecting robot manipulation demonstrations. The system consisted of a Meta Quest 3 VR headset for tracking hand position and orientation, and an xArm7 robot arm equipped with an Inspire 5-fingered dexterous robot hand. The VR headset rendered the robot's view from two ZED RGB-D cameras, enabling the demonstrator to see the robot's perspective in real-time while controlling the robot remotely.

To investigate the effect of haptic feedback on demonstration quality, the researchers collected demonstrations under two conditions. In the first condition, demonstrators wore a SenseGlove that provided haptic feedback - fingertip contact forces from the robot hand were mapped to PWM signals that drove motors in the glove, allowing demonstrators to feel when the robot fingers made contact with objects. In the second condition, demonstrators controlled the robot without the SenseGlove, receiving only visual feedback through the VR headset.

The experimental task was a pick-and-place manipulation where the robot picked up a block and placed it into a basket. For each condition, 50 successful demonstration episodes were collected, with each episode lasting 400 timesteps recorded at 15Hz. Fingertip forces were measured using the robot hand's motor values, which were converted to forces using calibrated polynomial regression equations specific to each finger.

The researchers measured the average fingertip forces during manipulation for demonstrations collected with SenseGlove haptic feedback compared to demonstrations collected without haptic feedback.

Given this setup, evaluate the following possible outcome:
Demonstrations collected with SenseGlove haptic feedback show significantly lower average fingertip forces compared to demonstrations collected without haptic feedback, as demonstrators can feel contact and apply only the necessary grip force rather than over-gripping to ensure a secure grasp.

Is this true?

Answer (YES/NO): YES